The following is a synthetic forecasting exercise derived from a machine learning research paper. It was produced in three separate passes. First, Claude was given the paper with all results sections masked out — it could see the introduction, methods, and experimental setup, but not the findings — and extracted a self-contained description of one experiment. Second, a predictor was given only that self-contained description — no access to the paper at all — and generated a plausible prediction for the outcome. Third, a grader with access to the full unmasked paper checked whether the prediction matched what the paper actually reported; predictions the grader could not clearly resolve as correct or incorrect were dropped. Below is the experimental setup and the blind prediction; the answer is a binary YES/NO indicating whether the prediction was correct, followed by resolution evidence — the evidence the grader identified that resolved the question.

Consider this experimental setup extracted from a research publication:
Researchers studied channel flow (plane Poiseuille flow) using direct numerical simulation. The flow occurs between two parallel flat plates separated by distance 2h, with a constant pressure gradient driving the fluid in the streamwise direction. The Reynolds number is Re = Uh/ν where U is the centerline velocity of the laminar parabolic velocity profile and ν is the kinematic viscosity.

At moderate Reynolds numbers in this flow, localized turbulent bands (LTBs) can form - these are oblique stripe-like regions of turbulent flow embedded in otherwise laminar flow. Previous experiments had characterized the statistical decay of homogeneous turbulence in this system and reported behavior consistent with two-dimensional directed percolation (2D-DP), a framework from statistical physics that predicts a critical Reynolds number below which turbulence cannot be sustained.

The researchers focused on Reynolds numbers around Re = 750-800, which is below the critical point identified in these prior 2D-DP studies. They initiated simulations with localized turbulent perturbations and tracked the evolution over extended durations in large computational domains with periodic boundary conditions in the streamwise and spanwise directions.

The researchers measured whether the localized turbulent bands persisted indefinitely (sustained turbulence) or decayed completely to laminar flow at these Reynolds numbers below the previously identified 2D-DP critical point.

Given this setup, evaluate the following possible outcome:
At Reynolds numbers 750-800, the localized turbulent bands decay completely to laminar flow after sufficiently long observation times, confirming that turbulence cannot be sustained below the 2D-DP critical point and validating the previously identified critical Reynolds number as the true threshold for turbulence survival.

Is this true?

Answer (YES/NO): NO